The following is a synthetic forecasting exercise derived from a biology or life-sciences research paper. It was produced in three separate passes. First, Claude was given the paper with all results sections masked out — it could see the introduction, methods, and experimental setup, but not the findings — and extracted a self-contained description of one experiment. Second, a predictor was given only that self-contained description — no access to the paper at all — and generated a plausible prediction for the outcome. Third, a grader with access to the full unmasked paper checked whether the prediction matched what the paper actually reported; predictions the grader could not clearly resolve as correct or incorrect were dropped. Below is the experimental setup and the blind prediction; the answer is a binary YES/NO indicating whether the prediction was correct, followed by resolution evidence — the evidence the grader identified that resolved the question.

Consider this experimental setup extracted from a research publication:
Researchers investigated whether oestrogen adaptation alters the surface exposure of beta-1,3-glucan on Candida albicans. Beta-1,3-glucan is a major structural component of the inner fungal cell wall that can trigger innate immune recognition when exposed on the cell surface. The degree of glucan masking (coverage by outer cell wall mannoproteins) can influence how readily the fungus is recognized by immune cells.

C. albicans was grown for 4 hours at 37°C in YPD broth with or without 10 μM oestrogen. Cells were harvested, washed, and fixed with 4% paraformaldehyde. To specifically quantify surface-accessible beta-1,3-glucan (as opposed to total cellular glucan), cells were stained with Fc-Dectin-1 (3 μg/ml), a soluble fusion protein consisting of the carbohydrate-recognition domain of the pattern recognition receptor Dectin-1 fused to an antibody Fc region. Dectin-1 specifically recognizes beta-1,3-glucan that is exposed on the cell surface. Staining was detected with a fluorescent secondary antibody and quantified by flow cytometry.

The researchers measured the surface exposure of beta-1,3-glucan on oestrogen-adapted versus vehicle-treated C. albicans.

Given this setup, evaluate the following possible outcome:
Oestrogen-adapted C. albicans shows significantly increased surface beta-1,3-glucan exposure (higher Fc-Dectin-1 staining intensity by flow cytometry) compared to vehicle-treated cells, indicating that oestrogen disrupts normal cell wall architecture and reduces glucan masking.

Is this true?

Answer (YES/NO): NO